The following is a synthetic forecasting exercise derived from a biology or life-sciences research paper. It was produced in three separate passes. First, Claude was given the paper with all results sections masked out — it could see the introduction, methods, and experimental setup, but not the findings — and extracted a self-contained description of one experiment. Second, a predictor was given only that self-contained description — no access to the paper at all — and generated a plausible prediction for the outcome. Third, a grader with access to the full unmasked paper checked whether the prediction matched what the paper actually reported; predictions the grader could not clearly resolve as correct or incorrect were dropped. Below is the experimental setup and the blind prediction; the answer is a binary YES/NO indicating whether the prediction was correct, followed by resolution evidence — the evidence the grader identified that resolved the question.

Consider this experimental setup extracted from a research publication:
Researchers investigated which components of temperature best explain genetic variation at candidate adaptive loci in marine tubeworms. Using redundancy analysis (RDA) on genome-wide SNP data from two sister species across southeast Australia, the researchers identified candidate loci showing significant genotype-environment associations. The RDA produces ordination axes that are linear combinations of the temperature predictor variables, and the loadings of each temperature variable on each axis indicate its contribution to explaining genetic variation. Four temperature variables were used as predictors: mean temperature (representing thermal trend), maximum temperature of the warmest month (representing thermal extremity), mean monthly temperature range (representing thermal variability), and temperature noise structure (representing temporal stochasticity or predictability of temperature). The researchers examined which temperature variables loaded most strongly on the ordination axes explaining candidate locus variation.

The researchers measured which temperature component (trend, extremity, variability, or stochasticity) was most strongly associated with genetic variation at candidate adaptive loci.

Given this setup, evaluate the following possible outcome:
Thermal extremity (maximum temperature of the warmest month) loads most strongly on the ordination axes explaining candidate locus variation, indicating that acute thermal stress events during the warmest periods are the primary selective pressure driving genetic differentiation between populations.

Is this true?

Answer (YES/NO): NO